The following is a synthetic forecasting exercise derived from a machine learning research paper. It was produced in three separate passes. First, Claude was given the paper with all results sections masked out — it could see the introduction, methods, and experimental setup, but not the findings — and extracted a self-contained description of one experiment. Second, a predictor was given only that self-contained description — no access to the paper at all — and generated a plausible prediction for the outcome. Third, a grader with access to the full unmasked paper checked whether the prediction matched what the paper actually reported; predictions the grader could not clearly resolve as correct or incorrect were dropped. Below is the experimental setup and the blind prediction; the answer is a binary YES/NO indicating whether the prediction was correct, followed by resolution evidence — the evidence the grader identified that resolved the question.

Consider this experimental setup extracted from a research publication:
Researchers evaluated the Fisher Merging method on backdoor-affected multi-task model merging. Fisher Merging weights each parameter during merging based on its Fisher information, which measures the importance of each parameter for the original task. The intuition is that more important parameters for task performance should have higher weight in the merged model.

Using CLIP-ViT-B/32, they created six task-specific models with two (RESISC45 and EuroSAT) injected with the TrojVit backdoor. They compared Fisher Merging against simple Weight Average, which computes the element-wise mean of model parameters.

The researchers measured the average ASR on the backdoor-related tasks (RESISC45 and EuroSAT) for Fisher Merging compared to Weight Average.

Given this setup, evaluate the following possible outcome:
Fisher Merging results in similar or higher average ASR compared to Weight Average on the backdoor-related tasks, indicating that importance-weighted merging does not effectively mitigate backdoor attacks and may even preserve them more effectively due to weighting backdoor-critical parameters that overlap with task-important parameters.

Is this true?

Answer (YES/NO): NO